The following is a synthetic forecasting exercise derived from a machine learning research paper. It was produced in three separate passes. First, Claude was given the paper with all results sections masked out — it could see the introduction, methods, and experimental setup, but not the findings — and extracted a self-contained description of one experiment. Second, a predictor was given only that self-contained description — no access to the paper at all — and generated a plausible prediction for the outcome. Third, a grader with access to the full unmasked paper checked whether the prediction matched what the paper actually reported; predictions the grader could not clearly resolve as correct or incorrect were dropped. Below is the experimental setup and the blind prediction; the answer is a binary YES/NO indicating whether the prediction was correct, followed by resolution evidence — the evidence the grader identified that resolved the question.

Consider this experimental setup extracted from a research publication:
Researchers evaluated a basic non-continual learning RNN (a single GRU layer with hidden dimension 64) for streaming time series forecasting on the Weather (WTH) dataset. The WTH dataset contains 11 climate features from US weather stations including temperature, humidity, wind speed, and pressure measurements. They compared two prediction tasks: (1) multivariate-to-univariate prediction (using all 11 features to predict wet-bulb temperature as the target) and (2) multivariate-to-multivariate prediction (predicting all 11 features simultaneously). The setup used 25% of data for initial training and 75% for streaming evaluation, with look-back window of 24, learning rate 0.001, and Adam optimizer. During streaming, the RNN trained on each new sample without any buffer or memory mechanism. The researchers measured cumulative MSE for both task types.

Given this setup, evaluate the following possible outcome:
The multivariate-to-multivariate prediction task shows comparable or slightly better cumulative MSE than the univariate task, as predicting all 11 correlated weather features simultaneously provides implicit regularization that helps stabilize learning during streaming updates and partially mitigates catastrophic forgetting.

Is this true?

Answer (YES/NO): NO